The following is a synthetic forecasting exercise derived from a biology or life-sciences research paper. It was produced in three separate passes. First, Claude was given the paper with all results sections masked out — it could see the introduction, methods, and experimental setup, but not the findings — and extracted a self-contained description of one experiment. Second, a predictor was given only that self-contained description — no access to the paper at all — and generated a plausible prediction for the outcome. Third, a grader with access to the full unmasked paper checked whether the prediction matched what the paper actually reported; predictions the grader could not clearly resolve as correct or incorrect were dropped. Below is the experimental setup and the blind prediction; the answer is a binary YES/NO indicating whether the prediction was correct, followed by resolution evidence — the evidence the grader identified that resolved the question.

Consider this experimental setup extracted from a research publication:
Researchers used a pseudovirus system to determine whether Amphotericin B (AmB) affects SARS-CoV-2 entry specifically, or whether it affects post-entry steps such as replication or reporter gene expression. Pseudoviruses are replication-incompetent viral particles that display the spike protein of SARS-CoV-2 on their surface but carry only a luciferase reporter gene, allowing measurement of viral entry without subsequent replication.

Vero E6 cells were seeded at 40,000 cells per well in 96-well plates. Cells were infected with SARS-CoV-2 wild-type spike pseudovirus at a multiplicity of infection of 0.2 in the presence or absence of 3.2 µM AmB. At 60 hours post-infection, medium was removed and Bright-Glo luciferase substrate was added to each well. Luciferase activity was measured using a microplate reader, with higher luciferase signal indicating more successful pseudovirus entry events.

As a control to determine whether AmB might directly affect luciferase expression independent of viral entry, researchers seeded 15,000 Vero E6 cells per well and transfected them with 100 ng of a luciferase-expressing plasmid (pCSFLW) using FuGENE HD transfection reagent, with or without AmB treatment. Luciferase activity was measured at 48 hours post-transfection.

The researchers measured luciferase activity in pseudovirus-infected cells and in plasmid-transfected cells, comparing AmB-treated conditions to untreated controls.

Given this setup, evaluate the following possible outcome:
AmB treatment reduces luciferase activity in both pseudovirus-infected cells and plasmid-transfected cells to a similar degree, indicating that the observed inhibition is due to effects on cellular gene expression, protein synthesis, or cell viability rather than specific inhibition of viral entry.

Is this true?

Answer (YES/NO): NO